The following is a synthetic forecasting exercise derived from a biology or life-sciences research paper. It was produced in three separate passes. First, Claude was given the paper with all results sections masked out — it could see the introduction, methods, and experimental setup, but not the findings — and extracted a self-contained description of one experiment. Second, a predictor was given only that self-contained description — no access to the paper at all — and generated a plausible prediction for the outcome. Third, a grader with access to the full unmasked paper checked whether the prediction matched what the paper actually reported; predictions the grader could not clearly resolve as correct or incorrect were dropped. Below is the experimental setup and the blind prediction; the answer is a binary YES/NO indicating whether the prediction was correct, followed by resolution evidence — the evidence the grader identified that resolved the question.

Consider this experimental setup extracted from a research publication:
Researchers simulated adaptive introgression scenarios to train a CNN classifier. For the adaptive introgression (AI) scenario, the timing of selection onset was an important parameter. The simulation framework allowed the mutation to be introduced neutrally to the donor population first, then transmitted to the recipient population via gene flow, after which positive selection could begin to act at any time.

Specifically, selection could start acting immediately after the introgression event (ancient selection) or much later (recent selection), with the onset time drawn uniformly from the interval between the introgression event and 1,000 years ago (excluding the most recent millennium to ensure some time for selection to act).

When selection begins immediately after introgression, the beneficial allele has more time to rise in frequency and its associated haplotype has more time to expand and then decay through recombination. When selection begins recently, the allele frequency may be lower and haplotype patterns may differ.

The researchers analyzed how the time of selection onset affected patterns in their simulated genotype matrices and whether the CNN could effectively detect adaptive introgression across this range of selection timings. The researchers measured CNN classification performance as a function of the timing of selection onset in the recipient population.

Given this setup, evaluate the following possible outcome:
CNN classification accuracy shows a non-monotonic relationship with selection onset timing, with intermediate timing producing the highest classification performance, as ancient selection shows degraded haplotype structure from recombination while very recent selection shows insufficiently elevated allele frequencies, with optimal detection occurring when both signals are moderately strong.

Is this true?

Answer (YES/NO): NO